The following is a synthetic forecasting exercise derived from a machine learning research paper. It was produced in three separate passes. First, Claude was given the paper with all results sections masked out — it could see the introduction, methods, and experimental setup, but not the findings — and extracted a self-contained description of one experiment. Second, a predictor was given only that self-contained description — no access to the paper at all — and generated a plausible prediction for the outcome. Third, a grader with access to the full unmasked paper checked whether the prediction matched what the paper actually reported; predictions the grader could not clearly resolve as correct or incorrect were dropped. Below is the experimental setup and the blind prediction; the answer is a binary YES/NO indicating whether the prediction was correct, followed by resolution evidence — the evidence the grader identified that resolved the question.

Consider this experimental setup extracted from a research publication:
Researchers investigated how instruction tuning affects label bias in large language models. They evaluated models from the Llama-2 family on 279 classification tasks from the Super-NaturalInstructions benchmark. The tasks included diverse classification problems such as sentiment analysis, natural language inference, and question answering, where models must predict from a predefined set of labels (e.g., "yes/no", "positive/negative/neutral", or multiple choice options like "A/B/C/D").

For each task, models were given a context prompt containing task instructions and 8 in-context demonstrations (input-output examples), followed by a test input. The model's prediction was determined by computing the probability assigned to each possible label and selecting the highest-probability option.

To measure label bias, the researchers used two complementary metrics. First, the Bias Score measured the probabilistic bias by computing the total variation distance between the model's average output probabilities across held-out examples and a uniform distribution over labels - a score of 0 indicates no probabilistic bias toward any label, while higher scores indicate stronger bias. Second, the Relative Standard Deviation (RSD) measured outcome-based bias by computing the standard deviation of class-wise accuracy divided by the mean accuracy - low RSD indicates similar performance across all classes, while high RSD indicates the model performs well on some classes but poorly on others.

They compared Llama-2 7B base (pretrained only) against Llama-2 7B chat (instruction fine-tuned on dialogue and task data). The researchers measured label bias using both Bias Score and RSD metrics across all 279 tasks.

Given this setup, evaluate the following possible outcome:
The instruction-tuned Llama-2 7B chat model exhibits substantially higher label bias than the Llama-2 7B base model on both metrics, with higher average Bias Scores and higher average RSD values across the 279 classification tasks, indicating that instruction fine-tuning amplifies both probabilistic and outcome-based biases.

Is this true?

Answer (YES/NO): NO